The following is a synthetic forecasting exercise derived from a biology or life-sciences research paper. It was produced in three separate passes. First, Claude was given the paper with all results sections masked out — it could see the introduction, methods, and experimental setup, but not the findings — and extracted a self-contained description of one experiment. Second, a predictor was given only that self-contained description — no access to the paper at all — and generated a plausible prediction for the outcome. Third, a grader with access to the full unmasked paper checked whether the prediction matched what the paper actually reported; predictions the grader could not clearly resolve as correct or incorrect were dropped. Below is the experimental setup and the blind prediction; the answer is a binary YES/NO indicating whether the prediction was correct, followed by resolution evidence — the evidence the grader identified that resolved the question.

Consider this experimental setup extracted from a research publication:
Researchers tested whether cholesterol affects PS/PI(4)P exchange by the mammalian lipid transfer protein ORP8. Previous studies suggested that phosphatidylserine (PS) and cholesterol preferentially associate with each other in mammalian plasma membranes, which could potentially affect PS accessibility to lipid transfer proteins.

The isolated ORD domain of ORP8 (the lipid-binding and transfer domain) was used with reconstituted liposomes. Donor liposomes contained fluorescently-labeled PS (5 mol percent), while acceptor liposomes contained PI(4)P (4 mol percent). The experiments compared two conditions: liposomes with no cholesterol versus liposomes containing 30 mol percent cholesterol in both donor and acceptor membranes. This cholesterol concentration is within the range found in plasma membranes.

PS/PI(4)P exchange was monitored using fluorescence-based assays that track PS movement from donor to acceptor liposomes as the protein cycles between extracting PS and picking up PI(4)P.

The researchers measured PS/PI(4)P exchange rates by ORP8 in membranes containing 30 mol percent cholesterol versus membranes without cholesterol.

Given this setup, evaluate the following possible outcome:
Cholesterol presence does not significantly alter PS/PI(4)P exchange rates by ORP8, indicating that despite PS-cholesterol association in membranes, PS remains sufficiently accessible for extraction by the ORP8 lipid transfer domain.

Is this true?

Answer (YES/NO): YES